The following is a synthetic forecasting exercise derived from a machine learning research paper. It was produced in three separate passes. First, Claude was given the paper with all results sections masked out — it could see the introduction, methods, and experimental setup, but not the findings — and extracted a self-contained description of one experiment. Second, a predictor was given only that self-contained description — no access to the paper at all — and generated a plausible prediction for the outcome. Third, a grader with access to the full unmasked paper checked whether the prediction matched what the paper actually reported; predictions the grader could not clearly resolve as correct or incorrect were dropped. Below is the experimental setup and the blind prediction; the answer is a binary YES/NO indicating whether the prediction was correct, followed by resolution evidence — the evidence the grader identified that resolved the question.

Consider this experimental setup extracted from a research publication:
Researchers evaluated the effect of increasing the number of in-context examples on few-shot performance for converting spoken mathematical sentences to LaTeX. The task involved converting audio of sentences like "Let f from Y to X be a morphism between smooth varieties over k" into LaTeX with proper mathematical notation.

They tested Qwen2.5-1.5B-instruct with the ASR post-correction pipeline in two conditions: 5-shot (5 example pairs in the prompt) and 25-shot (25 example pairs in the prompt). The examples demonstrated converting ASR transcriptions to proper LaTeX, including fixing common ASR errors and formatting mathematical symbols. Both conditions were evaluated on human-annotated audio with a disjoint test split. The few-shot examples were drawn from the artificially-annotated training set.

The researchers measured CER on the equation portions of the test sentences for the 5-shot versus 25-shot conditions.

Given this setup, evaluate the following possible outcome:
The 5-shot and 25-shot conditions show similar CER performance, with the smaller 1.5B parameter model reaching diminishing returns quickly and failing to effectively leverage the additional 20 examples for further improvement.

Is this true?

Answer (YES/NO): NO